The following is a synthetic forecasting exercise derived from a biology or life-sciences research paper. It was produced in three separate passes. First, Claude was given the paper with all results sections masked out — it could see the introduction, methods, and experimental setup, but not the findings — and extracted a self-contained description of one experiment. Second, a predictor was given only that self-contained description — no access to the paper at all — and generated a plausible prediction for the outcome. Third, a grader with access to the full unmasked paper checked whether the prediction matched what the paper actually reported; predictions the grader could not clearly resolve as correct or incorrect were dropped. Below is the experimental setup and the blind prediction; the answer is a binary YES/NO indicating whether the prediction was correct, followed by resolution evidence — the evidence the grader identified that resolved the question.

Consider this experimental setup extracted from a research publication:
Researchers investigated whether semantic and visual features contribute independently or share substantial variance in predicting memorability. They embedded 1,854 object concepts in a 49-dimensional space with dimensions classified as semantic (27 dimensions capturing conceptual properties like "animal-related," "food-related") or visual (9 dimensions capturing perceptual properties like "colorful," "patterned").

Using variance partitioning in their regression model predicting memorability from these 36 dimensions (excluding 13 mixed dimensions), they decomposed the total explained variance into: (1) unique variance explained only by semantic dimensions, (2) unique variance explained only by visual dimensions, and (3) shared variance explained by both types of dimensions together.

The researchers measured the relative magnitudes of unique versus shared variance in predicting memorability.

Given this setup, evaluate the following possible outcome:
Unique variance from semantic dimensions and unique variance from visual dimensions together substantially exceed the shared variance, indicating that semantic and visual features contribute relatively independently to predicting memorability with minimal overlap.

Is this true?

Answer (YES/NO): NO